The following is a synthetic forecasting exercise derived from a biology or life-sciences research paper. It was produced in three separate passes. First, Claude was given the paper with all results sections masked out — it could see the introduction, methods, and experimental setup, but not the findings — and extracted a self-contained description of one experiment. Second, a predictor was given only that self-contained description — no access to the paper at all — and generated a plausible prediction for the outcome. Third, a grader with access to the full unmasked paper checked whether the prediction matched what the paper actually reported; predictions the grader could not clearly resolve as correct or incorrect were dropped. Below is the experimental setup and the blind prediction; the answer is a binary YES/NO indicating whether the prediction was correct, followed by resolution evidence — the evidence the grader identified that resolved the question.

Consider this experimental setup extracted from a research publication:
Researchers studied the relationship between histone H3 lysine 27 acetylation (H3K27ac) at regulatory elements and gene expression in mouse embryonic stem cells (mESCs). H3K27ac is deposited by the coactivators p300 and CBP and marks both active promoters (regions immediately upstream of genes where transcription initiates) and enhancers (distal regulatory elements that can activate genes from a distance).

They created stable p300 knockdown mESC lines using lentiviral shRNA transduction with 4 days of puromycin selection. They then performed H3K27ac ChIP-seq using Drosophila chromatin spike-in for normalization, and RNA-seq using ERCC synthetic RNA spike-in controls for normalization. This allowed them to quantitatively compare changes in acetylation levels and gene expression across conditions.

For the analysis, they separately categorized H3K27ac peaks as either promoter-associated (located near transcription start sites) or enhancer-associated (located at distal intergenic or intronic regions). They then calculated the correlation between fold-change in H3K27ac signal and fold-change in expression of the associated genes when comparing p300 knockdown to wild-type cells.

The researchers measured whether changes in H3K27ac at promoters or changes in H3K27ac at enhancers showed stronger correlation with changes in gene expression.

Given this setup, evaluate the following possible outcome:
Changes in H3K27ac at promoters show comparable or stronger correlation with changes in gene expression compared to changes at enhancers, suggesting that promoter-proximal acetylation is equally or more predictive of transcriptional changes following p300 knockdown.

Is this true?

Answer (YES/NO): YES